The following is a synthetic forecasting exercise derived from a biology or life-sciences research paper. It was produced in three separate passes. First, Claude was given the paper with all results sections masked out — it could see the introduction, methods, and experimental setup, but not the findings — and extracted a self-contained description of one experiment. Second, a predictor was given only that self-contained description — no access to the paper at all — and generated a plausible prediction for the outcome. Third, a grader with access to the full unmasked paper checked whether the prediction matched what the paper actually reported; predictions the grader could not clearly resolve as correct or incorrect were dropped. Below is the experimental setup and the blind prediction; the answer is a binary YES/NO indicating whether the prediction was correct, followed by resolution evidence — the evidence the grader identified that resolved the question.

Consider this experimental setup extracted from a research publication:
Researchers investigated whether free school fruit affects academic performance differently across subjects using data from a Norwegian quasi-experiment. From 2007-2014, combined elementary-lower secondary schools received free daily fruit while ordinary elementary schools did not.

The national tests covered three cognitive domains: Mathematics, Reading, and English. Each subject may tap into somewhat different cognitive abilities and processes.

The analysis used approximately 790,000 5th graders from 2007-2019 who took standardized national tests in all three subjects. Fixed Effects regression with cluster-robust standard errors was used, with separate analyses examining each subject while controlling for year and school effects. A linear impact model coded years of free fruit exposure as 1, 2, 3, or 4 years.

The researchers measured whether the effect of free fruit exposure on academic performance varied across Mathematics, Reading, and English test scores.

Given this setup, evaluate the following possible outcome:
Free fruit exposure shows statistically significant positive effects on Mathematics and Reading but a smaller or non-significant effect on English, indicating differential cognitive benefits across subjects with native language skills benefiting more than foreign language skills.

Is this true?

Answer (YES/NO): NO